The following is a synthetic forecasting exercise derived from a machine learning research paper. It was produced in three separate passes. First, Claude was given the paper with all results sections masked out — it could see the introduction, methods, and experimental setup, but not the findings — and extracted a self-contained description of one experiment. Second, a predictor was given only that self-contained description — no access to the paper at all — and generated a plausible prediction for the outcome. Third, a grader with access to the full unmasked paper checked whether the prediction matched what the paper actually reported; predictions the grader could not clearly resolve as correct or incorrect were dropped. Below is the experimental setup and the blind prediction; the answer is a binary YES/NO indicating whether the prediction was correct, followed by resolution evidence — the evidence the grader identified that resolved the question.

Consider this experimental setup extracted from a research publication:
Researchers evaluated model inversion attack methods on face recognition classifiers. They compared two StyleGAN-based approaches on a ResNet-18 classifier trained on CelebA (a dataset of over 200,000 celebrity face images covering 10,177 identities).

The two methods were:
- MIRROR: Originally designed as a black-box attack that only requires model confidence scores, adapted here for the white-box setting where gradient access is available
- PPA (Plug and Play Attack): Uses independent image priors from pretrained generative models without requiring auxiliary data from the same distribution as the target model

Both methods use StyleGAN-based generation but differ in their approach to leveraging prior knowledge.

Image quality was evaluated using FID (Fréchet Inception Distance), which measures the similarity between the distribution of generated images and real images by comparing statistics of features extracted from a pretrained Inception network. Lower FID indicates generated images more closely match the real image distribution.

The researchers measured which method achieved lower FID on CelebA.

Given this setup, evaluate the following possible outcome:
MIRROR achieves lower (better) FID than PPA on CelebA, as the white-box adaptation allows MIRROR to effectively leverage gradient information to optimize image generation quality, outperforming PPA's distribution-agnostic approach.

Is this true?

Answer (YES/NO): NO